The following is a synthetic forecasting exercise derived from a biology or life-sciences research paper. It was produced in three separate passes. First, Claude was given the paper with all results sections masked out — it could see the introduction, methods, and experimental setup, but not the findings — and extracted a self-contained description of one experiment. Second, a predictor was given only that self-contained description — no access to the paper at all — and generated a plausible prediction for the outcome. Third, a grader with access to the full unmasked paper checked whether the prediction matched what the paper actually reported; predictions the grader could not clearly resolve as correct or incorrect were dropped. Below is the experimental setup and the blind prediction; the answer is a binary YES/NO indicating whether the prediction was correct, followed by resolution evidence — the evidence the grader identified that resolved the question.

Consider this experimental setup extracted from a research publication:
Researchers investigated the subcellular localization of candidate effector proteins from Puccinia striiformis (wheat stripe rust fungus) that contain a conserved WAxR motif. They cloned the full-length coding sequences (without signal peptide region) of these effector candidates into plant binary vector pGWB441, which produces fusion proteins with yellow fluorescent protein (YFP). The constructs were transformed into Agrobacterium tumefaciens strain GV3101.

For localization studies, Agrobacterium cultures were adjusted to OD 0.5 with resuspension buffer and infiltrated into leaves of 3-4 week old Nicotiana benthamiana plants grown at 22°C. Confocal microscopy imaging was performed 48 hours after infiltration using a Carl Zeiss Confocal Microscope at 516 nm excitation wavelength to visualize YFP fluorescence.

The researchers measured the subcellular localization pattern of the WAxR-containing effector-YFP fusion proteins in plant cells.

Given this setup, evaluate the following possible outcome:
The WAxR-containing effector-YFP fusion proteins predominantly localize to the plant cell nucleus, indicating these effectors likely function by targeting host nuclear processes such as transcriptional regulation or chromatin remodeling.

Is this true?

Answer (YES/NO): NO